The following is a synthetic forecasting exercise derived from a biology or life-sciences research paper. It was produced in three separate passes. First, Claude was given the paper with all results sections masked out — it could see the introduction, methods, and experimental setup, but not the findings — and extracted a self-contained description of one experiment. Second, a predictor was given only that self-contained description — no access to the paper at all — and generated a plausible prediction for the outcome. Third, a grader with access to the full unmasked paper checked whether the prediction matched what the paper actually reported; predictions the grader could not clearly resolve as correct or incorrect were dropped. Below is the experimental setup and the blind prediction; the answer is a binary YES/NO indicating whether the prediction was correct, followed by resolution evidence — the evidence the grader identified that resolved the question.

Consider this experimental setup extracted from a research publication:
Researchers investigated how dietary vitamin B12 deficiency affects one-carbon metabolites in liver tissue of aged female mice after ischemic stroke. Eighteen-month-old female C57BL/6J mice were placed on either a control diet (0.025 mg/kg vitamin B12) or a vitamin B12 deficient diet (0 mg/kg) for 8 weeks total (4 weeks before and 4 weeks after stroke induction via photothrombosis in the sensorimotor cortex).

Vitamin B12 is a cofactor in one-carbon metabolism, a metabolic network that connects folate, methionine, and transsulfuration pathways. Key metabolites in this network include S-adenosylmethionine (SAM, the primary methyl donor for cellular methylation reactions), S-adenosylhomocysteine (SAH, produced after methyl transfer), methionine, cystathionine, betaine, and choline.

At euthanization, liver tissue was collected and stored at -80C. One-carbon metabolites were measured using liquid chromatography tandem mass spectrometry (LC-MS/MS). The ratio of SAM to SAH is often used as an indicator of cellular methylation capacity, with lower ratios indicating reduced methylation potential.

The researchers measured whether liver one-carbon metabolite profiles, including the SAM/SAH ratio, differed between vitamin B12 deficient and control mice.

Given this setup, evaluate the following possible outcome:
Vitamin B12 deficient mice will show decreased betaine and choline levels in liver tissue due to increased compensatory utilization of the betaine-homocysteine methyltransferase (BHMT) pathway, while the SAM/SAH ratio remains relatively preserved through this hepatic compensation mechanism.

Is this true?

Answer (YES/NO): NO